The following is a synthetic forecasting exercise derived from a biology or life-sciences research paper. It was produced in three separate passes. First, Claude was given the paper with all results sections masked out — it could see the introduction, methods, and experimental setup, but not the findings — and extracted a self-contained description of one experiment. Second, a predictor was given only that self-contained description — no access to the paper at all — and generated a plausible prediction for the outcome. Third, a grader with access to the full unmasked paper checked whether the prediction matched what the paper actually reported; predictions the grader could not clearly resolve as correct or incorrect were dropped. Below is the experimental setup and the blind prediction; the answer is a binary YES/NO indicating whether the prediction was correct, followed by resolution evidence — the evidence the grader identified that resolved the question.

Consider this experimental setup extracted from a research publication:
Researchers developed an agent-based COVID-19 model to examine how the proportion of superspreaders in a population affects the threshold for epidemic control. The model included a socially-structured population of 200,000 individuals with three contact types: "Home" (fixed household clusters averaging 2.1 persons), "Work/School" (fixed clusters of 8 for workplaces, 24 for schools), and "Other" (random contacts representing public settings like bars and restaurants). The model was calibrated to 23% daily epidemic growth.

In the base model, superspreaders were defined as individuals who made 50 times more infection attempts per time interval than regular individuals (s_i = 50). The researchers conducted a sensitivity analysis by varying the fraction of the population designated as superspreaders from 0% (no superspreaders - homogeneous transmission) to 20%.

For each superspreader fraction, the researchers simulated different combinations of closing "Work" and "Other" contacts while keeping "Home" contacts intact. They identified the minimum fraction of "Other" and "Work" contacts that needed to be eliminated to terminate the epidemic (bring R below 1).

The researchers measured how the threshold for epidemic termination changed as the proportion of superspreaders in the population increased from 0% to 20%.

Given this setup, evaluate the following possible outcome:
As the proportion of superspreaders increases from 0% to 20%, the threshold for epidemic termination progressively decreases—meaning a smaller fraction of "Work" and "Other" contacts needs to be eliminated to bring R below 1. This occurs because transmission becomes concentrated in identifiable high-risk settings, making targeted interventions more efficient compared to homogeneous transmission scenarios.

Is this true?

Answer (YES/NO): YES